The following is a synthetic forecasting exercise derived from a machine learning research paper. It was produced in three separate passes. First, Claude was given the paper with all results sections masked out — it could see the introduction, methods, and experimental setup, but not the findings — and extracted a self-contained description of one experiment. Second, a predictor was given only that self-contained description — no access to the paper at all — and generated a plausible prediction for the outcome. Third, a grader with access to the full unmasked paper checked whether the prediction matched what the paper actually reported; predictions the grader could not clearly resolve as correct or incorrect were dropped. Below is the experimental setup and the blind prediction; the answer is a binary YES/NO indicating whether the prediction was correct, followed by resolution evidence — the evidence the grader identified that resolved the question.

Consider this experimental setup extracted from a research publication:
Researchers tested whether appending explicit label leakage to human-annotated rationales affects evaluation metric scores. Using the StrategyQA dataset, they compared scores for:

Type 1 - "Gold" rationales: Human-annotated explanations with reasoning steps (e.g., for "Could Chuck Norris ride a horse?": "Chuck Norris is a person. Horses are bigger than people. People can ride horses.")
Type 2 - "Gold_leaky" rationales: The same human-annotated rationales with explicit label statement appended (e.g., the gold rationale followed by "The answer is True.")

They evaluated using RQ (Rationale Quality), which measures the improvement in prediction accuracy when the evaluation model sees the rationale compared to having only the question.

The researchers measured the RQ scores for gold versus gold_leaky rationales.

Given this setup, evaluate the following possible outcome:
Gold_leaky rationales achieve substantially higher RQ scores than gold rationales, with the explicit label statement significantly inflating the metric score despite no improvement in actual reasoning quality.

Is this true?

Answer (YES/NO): YES